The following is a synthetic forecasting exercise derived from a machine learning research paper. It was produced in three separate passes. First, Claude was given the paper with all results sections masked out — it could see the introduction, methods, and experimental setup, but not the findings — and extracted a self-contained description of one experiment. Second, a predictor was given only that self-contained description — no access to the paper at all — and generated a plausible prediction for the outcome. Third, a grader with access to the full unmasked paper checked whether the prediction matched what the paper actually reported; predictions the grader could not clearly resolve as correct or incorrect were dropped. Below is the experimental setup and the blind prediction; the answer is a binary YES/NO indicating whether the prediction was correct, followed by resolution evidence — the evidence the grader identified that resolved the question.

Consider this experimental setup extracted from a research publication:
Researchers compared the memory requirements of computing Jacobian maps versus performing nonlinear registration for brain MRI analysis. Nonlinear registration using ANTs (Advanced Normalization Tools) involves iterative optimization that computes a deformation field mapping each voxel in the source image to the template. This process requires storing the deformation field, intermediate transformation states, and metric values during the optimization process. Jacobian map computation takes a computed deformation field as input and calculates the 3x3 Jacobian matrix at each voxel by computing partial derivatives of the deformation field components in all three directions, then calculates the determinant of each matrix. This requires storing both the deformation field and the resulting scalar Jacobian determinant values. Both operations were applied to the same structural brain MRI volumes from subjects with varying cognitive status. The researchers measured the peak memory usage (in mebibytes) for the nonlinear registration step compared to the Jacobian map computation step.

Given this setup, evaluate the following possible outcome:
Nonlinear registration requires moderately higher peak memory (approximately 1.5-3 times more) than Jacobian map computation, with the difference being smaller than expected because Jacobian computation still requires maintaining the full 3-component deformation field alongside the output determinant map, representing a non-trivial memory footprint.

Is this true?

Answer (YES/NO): NO